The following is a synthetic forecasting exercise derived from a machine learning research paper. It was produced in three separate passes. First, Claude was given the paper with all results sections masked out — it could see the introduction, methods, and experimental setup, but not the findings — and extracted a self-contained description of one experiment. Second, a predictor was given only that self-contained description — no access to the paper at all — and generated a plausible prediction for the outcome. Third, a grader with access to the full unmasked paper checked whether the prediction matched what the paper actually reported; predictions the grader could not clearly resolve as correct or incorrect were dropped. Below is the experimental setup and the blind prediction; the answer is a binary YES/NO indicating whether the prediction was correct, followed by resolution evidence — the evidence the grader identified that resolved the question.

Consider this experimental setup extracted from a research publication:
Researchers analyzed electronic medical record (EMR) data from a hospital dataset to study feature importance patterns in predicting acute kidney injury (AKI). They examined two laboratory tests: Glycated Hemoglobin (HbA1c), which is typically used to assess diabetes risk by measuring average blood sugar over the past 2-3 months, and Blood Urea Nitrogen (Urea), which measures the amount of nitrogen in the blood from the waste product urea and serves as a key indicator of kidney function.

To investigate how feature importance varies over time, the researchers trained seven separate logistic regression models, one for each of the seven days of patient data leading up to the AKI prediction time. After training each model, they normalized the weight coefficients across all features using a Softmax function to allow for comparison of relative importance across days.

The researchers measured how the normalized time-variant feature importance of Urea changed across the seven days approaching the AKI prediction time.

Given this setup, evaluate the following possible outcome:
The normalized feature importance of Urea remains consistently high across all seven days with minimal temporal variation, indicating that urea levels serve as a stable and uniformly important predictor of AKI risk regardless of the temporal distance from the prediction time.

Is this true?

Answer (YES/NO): NO